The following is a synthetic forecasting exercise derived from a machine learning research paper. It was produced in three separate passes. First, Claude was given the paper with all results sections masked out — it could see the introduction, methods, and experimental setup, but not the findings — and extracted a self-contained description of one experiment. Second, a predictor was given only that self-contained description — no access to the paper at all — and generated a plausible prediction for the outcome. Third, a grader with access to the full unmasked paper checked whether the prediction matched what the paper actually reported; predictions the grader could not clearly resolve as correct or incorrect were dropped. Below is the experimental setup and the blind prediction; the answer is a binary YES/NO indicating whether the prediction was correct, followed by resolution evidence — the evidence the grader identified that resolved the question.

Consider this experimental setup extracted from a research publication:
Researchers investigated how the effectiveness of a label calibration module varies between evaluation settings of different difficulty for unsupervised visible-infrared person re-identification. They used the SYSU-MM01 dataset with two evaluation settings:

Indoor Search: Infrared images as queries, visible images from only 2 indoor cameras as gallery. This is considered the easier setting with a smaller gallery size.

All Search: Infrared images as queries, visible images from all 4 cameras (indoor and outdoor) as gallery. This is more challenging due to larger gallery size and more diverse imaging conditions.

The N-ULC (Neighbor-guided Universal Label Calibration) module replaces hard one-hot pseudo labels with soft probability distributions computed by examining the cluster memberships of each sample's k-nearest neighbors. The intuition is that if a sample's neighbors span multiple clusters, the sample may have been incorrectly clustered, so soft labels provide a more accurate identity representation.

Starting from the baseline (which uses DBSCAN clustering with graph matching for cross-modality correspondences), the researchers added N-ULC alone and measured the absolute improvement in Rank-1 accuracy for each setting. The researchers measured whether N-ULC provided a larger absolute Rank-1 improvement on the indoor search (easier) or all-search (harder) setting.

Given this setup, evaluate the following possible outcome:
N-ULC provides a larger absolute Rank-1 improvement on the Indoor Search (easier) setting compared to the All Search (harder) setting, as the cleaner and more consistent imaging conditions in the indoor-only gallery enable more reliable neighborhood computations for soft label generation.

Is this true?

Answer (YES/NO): YES